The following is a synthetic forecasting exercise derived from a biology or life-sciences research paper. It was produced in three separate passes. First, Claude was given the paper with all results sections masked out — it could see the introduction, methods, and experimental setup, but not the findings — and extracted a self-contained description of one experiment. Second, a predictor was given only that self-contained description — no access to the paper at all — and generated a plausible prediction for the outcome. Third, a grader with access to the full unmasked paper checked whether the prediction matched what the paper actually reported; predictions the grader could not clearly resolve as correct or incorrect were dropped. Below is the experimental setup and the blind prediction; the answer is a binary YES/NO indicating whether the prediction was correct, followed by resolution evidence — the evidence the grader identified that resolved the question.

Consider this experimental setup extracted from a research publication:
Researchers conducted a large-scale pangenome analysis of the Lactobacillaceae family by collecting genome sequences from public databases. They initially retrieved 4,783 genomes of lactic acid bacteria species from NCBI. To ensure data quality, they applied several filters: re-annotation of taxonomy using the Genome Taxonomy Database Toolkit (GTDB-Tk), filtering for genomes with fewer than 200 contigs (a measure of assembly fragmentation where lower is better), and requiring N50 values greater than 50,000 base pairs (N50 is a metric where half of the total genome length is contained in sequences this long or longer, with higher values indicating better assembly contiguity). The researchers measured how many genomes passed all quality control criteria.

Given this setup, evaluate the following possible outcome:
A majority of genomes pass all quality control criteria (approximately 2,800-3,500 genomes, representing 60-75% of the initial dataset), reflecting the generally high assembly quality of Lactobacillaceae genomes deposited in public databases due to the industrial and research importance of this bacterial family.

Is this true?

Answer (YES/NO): NO